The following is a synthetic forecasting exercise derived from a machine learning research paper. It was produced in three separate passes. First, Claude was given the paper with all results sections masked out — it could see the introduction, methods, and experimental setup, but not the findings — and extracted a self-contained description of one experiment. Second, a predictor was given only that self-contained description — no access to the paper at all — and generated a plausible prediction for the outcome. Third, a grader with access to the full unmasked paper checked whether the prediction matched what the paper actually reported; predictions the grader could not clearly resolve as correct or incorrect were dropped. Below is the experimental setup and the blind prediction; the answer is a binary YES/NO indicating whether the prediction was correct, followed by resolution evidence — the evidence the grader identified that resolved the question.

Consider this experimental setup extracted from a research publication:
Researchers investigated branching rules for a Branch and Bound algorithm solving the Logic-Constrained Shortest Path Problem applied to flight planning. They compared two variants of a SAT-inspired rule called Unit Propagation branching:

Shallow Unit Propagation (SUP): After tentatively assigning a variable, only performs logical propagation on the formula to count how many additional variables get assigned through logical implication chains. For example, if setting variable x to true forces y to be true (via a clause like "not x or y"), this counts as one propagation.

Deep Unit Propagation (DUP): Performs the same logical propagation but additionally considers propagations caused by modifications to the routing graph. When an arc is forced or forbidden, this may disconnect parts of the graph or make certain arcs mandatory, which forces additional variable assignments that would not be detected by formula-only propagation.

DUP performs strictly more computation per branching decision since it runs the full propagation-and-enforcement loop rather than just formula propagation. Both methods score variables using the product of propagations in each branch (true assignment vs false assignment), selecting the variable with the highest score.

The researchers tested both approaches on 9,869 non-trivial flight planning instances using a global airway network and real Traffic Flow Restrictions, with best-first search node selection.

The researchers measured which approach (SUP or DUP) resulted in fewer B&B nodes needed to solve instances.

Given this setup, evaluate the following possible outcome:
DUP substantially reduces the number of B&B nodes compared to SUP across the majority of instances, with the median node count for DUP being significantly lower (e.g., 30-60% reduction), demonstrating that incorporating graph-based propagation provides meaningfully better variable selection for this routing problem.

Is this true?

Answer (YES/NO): NO